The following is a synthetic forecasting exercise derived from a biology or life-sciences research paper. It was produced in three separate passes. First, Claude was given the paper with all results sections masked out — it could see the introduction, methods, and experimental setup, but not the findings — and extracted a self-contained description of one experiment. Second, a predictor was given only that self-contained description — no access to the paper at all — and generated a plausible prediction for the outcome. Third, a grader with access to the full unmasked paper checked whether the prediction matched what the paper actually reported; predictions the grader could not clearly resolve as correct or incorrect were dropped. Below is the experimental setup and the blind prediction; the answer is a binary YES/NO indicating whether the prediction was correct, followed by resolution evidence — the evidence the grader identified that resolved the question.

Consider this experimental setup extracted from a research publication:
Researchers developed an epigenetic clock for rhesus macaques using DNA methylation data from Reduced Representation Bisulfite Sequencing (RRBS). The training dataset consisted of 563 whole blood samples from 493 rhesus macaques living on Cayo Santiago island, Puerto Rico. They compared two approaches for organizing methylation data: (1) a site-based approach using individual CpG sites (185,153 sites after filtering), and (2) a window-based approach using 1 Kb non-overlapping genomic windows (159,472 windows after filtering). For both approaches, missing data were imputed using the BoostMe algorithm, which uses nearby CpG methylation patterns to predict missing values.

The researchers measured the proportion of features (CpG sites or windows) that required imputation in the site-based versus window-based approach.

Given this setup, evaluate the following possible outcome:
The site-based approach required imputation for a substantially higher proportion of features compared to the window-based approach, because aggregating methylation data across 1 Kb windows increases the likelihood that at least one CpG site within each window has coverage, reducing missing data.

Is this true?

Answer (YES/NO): YES